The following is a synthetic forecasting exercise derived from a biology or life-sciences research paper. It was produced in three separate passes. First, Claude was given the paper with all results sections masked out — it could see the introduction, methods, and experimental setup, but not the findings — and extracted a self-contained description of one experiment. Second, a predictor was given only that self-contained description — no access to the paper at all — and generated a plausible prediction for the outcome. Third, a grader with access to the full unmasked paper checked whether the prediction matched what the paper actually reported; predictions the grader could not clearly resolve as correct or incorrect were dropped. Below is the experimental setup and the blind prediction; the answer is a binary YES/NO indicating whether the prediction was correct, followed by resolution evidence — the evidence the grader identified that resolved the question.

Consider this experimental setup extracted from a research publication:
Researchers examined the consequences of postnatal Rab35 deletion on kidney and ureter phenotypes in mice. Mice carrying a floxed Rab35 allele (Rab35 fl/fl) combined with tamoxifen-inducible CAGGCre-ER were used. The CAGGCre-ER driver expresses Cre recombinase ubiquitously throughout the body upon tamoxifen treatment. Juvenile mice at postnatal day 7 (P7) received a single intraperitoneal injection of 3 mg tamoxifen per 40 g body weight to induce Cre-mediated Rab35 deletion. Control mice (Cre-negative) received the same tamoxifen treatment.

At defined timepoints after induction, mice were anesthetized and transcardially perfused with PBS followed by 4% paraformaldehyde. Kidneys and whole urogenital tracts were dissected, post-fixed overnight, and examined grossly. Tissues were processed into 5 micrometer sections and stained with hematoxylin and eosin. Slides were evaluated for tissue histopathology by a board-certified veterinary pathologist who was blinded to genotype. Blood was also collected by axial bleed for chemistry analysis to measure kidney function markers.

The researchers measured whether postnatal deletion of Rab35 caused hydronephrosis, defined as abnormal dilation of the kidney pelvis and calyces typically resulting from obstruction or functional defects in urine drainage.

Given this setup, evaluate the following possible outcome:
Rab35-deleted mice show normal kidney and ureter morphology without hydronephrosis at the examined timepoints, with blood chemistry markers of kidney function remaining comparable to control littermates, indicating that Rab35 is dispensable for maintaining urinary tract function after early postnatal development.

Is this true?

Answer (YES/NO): NO